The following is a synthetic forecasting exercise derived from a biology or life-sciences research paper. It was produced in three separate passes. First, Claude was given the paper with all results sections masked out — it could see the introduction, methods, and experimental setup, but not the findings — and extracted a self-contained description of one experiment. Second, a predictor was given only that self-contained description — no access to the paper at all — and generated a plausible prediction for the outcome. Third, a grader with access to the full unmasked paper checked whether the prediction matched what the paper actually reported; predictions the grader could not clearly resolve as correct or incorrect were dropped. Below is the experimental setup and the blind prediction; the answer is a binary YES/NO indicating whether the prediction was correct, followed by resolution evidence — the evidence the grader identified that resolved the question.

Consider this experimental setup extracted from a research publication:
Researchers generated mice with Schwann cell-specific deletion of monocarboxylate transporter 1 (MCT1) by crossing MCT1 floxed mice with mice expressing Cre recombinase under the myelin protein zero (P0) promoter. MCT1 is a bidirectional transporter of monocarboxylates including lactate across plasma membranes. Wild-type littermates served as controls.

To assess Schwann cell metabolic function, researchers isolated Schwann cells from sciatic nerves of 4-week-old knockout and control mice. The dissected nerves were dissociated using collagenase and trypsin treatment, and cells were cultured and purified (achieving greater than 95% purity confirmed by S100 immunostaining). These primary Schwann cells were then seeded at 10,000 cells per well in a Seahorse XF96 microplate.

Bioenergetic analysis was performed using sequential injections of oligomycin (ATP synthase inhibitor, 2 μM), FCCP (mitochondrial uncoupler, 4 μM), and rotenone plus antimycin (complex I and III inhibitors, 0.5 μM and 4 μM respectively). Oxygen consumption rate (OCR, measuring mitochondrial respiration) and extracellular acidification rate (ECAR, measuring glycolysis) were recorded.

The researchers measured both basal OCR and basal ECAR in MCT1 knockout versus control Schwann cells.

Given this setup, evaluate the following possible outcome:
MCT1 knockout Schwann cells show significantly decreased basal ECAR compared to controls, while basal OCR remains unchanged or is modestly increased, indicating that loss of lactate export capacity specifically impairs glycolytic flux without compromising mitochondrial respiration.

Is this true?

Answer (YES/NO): NO